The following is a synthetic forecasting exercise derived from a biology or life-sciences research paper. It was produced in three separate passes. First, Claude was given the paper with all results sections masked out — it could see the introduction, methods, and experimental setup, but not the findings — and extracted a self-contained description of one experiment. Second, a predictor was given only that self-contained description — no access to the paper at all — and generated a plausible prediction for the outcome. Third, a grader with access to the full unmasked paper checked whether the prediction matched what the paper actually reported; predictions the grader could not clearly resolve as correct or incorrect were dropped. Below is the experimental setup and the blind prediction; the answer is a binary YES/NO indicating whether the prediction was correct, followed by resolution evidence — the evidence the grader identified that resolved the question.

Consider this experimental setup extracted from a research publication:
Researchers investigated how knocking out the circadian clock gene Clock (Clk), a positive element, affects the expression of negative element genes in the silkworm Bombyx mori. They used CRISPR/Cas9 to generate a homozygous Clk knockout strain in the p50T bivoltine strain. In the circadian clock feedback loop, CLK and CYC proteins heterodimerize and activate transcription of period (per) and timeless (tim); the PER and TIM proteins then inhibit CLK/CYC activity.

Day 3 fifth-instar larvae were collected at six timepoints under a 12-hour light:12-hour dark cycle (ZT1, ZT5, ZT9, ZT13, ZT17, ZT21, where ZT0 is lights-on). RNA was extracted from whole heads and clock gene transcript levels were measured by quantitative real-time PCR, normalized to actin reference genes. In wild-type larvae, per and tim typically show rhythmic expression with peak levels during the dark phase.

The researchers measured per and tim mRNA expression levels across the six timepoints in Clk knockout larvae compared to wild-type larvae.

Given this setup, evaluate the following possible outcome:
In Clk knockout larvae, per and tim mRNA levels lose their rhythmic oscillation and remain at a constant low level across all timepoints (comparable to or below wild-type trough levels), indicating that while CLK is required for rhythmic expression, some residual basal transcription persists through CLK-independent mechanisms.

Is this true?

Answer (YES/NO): NO